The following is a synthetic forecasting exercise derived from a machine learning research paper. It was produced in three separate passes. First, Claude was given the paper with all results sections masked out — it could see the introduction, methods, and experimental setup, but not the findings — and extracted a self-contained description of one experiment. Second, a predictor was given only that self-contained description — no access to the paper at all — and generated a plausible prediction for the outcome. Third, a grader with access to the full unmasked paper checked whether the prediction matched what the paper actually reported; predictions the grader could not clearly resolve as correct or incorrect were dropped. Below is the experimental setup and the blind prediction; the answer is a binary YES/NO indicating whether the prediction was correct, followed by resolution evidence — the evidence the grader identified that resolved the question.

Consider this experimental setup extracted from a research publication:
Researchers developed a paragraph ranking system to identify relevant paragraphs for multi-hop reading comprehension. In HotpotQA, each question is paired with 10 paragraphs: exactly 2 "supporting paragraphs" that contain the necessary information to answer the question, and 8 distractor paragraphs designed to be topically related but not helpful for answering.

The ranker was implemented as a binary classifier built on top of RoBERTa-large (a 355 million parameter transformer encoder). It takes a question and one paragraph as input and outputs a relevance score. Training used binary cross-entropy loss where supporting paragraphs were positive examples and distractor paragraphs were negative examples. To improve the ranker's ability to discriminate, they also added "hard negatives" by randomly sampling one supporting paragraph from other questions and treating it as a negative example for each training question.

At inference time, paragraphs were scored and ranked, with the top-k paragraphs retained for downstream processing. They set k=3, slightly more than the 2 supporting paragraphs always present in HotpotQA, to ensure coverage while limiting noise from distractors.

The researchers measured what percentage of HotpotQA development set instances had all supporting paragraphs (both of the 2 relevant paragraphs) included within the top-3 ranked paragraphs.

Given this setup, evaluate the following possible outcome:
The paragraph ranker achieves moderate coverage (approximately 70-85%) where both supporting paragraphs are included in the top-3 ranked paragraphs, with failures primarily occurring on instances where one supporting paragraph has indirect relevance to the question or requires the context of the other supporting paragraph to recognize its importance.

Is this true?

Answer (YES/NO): NO